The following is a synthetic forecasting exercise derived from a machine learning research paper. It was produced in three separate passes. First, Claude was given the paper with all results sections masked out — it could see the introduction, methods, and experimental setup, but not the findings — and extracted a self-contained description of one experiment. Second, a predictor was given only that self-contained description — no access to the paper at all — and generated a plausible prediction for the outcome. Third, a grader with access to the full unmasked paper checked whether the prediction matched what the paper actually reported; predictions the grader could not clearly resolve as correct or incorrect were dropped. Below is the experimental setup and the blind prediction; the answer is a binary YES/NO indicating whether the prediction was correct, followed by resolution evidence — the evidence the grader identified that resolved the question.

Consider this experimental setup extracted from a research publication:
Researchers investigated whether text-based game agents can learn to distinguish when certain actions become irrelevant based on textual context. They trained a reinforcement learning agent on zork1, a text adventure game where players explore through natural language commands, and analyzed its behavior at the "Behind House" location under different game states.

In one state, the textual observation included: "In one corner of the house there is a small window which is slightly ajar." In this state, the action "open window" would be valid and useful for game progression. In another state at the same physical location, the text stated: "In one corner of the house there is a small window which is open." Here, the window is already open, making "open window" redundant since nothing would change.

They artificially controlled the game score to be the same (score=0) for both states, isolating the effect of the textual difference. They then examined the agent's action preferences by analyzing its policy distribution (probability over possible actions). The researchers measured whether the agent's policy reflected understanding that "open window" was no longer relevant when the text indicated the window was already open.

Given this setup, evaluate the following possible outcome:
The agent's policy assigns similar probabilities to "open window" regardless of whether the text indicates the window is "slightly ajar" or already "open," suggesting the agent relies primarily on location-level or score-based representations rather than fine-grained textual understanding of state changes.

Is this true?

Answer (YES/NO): NO